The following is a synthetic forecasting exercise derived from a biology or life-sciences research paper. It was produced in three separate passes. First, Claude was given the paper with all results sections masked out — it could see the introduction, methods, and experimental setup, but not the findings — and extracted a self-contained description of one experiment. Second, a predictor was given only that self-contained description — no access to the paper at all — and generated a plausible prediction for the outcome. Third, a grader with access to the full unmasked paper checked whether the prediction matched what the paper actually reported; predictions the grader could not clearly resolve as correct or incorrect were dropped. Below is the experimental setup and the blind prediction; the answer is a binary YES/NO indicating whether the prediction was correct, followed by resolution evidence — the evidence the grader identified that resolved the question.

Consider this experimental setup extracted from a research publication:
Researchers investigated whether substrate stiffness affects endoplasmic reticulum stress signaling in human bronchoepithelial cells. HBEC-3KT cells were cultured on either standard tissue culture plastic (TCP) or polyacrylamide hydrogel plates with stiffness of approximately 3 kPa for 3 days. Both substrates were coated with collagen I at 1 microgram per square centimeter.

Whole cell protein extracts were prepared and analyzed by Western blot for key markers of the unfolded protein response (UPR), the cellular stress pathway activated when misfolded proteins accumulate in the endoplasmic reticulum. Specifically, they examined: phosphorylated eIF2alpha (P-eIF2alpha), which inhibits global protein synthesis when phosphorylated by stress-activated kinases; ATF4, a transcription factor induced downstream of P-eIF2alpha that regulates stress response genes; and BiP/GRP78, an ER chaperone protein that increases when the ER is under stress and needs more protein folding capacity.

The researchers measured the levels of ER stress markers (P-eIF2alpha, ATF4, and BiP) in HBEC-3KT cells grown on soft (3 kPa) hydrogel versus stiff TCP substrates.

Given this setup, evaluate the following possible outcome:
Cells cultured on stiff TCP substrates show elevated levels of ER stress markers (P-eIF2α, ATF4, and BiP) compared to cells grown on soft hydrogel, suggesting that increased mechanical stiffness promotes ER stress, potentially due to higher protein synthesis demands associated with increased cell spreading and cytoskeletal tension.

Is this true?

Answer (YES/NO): NO